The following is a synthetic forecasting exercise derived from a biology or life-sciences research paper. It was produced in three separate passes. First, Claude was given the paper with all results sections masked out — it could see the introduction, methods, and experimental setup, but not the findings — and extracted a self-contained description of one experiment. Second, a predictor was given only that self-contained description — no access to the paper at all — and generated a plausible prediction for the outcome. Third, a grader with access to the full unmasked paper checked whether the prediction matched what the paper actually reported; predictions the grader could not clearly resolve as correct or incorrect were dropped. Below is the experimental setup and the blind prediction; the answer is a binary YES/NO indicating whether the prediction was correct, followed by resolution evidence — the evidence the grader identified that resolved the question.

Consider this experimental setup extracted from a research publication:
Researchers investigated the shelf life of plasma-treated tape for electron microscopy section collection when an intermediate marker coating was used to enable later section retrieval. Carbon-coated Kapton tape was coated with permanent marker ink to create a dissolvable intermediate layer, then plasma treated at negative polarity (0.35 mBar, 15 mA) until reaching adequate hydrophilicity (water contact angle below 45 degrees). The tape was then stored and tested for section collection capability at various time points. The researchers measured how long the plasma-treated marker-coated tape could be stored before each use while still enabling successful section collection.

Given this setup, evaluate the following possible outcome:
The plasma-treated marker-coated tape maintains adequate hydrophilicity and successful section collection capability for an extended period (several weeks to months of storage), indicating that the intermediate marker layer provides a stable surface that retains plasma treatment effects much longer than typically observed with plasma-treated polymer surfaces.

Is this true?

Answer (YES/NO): YES